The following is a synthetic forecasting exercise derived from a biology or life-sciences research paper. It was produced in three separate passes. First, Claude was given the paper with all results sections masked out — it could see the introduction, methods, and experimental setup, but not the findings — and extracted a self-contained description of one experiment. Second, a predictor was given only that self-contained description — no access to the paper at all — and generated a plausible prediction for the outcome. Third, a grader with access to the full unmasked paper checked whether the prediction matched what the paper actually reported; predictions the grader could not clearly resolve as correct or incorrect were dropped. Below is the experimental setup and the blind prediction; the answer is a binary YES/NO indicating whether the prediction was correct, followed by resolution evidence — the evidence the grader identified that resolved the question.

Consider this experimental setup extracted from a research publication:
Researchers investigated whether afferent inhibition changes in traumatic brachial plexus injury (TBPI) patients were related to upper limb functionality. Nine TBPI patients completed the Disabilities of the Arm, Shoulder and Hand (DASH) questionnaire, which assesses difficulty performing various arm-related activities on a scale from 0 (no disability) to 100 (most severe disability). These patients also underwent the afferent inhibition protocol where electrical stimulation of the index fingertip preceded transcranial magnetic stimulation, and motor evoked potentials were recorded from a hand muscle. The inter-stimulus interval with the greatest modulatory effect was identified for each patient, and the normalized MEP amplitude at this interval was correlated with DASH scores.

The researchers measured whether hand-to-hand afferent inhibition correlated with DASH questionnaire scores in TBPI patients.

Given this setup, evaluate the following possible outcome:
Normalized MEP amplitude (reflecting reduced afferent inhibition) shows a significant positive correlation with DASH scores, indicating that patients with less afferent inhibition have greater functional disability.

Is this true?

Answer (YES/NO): NO